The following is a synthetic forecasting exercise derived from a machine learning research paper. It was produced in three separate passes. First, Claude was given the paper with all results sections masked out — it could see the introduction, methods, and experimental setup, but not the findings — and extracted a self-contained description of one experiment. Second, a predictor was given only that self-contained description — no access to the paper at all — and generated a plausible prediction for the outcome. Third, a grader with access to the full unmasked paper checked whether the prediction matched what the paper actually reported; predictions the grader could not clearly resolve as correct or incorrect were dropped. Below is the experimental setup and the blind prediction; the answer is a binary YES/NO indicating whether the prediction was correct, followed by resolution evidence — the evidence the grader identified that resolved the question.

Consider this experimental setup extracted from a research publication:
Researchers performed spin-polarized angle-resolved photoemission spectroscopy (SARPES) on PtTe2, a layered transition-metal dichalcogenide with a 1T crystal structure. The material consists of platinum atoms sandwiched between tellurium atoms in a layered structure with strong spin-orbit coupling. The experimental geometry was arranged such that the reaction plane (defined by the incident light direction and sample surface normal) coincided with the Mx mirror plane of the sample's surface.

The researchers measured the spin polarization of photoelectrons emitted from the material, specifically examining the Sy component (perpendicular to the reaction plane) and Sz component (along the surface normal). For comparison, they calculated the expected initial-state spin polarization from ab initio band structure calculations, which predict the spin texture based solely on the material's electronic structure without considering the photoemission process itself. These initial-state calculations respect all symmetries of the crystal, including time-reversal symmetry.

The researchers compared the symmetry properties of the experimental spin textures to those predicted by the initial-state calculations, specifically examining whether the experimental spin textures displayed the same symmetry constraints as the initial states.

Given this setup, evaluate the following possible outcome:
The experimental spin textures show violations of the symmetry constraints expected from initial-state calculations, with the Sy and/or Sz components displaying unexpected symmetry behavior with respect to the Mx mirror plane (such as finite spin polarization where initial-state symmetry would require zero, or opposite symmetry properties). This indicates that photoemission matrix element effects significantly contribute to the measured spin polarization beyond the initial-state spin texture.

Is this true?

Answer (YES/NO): NO